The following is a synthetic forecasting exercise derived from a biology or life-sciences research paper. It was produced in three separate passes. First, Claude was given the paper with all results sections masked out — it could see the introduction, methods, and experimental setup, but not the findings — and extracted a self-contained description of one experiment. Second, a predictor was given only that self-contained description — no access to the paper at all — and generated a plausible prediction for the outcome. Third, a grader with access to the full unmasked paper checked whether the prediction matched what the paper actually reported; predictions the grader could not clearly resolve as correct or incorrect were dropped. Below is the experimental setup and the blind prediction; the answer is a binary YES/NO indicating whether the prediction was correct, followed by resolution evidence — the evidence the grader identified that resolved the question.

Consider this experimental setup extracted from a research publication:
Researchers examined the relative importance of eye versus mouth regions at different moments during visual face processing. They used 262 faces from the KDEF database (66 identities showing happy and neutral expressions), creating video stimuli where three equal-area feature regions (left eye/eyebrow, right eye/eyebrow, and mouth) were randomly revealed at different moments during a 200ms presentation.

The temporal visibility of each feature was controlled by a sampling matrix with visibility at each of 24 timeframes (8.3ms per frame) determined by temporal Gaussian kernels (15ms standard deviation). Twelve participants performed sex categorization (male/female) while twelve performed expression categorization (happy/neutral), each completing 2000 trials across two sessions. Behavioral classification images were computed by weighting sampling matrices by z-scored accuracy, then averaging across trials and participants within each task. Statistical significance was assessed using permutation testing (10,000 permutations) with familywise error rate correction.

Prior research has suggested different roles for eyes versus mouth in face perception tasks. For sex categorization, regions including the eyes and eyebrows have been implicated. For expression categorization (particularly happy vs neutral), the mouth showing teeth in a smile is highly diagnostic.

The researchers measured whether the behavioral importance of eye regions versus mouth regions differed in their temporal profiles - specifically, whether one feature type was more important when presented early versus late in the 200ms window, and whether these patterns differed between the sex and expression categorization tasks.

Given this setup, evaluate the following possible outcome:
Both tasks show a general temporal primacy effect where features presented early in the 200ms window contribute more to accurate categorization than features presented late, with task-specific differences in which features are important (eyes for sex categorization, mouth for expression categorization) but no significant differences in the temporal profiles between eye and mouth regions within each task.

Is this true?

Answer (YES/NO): NO